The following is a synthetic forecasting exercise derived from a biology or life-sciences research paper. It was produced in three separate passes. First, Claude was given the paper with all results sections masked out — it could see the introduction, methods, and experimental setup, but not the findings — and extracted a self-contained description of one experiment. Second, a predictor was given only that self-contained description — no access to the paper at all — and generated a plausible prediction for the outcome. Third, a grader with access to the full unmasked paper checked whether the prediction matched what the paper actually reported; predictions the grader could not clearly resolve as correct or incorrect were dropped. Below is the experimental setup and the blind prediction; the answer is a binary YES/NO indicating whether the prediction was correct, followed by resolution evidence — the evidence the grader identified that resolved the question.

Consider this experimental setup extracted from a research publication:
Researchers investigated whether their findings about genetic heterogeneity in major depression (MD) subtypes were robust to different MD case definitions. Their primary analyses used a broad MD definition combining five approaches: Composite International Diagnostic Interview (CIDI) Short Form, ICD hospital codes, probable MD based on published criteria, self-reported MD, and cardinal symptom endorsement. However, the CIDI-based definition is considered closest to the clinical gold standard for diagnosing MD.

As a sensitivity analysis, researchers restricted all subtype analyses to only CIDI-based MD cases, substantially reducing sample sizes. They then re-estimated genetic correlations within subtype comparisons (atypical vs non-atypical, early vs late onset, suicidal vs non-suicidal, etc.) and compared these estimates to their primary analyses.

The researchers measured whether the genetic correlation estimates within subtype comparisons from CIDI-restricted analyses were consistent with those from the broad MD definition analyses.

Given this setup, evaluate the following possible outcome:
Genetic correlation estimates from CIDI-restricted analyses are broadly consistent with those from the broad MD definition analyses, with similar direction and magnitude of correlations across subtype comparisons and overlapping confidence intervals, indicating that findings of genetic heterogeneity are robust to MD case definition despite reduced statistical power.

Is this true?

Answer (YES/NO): YES